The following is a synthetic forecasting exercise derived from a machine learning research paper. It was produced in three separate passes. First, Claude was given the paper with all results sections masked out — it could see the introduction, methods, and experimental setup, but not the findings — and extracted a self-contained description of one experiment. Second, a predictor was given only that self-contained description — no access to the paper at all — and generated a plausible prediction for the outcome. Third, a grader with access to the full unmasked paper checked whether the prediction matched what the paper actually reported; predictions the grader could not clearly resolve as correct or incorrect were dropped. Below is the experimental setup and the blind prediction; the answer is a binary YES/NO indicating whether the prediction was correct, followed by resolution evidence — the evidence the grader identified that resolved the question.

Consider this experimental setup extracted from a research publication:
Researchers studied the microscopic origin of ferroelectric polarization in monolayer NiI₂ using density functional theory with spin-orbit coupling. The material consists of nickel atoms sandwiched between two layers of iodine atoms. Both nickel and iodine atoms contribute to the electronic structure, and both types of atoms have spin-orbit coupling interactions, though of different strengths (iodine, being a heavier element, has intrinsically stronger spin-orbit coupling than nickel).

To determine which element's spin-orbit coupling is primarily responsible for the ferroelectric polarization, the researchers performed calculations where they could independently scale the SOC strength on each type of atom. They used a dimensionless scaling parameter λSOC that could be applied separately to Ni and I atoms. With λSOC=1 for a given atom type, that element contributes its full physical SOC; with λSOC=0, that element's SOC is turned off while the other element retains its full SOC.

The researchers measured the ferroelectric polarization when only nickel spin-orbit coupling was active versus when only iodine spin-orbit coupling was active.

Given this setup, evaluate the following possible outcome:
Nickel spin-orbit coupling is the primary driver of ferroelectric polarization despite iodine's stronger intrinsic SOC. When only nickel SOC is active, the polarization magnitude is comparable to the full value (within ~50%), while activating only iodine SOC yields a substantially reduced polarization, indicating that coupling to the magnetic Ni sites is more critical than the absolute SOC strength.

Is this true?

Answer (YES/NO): NO